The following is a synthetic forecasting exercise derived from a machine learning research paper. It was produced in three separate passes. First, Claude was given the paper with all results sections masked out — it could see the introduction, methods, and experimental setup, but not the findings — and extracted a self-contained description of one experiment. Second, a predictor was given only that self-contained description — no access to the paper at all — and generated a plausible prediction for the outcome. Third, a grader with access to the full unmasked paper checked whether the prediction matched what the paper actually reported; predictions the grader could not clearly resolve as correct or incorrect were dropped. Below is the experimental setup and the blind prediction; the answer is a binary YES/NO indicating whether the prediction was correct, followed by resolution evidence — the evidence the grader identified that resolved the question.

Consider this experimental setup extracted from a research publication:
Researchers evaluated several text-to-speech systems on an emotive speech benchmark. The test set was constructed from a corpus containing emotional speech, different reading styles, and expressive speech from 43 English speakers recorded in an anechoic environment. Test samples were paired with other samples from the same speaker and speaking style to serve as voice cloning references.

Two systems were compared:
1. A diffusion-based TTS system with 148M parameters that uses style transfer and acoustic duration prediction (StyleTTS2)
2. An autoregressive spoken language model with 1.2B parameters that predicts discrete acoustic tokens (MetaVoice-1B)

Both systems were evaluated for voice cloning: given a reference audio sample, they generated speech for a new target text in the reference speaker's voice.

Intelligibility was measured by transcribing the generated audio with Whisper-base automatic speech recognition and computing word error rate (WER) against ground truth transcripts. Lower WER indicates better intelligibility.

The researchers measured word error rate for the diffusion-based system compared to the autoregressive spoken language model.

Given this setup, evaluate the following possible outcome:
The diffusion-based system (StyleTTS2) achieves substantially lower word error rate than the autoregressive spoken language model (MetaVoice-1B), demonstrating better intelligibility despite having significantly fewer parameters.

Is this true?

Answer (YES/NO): YES